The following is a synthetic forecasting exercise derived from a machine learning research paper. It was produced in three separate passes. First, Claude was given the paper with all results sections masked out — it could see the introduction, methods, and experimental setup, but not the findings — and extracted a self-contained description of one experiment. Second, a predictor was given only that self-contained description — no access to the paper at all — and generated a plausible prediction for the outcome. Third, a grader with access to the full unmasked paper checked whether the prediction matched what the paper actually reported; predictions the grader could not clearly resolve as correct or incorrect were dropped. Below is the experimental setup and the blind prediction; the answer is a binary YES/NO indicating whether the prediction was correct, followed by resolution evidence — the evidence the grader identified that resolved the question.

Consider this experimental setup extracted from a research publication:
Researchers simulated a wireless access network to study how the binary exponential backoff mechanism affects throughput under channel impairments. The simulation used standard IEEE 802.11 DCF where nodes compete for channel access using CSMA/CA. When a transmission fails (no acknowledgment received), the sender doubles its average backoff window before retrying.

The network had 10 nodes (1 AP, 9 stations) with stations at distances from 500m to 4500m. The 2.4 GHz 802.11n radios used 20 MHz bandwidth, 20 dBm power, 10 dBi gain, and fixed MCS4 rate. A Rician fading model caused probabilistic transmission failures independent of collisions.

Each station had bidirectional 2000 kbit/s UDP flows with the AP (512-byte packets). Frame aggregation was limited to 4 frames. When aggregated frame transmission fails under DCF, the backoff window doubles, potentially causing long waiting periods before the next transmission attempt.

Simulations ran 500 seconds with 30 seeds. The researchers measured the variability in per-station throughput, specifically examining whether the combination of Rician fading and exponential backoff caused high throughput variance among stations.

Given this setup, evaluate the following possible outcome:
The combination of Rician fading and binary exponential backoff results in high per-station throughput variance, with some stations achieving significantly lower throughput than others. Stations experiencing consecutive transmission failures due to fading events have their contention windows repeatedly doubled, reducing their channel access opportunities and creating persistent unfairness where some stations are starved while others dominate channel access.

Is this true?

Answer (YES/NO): YES